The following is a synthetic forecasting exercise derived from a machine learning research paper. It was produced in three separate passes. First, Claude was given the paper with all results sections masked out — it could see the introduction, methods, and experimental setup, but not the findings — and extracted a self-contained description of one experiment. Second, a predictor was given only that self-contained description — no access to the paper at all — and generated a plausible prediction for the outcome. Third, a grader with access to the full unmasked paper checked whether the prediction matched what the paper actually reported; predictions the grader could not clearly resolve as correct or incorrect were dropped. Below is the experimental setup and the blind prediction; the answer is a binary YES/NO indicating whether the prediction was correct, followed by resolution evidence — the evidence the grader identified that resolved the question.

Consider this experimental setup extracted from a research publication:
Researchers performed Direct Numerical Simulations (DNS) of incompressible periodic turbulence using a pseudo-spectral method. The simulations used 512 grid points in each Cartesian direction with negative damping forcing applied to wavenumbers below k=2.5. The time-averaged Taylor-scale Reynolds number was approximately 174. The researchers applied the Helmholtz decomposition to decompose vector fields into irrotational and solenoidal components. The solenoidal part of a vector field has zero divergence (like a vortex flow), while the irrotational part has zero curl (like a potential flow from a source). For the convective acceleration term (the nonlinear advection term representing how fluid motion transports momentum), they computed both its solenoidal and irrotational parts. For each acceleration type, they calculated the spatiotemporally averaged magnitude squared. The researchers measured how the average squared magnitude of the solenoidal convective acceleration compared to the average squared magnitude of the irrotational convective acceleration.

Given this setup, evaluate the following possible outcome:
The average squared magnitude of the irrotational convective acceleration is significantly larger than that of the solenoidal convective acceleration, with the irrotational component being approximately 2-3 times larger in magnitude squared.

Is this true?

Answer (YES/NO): NO